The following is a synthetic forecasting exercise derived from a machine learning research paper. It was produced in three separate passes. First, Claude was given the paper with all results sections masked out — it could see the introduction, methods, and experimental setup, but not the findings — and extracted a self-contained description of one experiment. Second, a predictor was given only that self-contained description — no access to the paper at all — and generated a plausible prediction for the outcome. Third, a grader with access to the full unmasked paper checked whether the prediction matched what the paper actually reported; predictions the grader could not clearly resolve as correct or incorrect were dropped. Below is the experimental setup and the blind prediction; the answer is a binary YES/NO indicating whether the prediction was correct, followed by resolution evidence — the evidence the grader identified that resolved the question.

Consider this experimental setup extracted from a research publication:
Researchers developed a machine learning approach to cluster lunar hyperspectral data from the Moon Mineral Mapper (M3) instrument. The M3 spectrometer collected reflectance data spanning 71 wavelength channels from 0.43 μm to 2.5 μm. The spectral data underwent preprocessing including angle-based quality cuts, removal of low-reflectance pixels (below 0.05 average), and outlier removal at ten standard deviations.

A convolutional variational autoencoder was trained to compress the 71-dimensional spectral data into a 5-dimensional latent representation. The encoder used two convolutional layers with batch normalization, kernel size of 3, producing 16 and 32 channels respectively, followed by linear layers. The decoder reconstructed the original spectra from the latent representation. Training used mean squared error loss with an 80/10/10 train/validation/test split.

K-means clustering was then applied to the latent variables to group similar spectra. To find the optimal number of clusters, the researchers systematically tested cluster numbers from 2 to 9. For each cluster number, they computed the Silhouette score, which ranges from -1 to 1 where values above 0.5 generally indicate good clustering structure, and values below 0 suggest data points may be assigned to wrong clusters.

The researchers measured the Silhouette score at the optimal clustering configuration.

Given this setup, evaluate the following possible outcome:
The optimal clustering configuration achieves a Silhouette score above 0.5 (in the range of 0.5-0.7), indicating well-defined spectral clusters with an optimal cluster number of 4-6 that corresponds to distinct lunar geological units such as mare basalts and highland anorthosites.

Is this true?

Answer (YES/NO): YES